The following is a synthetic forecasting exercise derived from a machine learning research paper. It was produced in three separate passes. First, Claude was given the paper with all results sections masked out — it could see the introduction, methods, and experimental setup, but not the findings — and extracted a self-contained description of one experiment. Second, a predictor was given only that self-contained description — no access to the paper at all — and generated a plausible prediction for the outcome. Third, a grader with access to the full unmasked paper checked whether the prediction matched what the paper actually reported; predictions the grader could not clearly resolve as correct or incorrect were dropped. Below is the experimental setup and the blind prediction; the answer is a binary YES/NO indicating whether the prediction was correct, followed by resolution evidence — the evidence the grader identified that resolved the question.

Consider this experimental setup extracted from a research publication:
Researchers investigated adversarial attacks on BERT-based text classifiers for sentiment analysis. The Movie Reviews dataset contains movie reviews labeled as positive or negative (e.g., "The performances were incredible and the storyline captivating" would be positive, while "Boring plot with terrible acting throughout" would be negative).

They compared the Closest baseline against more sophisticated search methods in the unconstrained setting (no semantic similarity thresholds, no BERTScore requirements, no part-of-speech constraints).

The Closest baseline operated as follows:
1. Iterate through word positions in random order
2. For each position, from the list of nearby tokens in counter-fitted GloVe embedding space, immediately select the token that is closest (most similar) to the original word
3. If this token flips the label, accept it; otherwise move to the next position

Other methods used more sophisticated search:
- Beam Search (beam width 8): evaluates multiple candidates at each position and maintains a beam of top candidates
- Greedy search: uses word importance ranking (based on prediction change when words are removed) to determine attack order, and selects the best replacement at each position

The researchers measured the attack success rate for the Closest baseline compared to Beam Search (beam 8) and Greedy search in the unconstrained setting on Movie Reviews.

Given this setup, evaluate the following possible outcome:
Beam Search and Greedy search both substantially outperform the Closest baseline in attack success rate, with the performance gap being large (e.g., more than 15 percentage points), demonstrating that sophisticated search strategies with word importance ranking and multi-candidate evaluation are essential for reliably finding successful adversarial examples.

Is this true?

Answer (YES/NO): NO